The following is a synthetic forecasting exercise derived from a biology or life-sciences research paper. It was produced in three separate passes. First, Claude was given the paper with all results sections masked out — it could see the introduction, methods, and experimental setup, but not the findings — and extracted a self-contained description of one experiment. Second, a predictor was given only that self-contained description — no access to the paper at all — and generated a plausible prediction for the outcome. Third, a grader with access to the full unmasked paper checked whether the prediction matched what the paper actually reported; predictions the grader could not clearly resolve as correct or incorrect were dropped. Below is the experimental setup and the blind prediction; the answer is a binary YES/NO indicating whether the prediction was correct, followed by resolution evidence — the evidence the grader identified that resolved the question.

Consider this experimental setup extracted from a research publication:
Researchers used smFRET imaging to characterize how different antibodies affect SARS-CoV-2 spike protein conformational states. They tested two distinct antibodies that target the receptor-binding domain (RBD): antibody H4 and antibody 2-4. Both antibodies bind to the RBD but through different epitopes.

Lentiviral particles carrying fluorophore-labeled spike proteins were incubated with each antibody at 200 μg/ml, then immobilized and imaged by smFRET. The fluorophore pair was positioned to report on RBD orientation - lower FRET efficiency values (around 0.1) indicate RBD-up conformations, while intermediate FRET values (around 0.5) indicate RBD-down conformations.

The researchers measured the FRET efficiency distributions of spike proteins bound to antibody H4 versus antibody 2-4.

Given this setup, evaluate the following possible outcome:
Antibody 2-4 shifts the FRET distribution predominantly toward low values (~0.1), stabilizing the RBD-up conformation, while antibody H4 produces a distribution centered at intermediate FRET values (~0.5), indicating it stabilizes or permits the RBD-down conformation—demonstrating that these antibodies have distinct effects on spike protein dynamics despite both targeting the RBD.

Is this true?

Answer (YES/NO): NO